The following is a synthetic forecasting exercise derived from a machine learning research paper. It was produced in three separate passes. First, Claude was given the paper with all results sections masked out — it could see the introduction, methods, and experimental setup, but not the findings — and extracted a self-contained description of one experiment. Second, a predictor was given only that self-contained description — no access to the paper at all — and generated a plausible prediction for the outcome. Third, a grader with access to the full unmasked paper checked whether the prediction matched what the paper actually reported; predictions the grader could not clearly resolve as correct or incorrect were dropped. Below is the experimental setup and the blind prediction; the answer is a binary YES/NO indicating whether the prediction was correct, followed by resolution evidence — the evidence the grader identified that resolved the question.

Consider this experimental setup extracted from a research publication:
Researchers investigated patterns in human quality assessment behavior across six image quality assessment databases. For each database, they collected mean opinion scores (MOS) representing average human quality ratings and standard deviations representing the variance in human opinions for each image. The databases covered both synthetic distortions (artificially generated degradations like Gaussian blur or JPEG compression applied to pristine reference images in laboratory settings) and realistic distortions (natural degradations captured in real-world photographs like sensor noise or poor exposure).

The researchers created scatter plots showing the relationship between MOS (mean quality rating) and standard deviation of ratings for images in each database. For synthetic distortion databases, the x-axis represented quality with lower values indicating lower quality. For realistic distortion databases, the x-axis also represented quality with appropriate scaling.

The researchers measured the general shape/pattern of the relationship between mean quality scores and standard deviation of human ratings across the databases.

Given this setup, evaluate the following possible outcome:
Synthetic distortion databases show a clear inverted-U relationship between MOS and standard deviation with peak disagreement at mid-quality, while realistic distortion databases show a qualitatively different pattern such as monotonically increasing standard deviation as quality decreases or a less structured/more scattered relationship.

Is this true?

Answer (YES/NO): NO